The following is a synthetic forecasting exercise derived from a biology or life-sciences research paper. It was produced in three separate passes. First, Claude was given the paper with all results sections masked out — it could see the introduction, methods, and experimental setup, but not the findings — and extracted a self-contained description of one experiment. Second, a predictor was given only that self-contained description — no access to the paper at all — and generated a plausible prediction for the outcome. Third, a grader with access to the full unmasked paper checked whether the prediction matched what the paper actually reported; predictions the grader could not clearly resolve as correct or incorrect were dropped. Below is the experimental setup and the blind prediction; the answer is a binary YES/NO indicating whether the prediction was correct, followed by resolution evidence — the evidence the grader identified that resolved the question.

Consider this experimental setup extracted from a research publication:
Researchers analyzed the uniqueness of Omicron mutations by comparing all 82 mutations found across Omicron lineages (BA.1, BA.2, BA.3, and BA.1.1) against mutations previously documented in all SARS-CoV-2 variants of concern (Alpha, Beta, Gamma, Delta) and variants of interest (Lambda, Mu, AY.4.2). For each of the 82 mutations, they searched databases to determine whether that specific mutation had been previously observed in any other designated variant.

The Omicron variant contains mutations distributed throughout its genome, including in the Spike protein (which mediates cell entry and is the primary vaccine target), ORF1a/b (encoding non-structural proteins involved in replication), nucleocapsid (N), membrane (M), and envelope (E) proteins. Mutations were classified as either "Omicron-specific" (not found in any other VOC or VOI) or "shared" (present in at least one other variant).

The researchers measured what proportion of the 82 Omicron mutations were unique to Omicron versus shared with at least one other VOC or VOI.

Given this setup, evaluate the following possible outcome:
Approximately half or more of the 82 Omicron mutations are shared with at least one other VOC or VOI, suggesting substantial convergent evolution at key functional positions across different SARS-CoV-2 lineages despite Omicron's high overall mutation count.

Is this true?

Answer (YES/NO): NO